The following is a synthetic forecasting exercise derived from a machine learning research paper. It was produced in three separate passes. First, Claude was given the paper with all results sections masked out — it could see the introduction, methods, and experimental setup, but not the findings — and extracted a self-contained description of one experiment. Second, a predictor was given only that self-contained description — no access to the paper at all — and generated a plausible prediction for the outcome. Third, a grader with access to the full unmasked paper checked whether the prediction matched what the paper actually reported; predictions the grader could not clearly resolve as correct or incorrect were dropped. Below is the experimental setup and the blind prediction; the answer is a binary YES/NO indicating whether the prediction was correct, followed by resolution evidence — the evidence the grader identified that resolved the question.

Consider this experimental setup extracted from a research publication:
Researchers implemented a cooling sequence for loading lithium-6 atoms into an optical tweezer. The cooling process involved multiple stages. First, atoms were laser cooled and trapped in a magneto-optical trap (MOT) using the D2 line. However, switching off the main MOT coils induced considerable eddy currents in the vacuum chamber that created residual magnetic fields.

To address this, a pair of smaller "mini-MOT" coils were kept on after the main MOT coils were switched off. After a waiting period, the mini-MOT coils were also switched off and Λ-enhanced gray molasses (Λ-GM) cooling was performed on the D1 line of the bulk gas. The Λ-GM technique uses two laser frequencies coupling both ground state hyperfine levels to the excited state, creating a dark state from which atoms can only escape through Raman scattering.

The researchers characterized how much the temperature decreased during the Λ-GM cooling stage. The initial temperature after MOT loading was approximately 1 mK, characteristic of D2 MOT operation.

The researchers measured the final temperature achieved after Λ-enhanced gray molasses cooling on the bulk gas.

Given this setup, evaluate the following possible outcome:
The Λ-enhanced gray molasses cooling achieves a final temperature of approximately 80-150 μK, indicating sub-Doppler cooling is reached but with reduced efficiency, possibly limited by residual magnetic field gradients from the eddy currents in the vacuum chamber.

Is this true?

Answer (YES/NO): YES